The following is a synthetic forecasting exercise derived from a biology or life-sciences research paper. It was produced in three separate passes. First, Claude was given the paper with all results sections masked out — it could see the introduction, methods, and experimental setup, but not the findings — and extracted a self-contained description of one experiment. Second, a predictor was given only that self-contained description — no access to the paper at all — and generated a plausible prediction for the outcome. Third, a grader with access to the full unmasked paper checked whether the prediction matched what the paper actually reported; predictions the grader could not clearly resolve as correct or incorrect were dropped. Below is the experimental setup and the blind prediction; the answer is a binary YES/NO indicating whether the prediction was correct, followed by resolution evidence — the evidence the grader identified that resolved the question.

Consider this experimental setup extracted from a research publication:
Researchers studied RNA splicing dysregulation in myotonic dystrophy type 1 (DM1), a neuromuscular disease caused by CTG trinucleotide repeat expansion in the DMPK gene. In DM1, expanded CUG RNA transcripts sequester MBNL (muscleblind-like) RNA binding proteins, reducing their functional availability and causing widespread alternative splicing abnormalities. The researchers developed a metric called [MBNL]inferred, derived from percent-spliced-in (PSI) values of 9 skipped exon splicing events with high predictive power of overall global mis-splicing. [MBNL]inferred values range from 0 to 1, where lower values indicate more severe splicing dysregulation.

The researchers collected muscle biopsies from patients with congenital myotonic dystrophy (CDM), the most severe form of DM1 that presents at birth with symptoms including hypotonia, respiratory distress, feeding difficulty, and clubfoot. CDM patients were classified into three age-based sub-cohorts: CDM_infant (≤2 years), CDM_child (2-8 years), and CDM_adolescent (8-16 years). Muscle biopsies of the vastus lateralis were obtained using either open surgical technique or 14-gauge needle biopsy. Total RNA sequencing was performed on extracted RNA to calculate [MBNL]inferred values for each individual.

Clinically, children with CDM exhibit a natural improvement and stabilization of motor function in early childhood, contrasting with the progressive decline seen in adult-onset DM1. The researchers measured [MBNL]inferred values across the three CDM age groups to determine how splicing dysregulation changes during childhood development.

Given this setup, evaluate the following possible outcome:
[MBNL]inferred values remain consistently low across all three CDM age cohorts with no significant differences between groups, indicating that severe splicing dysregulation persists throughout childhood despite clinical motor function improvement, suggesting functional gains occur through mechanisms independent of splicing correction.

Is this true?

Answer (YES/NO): NO